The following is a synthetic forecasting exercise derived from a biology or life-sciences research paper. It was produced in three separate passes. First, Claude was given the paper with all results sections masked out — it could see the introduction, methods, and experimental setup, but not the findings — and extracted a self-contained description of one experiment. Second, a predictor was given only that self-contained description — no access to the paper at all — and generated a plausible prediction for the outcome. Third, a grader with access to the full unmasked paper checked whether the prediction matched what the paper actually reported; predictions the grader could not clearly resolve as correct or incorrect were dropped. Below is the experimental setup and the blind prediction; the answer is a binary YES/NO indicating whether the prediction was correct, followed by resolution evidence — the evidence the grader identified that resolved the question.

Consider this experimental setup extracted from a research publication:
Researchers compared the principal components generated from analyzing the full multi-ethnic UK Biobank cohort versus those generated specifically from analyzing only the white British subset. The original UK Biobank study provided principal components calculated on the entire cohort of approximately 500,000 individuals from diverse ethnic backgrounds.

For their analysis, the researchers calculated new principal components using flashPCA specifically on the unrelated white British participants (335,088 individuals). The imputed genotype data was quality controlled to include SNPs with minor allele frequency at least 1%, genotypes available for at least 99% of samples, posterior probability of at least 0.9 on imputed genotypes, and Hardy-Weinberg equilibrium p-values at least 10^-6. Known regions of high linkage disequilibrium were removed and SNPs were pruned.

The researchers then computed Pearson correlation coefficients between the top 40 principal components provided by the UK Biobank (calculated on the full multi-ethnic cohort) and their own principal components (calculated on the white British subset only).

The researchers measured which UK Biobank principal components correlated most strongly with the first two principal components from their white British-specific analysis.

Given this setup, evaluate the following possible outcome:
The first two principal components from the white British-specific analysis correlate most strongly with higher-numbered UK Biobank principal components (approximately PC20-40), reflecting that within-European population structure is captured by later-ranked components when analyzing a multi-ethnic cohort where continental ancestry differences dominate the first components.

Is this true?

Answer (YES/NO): NO